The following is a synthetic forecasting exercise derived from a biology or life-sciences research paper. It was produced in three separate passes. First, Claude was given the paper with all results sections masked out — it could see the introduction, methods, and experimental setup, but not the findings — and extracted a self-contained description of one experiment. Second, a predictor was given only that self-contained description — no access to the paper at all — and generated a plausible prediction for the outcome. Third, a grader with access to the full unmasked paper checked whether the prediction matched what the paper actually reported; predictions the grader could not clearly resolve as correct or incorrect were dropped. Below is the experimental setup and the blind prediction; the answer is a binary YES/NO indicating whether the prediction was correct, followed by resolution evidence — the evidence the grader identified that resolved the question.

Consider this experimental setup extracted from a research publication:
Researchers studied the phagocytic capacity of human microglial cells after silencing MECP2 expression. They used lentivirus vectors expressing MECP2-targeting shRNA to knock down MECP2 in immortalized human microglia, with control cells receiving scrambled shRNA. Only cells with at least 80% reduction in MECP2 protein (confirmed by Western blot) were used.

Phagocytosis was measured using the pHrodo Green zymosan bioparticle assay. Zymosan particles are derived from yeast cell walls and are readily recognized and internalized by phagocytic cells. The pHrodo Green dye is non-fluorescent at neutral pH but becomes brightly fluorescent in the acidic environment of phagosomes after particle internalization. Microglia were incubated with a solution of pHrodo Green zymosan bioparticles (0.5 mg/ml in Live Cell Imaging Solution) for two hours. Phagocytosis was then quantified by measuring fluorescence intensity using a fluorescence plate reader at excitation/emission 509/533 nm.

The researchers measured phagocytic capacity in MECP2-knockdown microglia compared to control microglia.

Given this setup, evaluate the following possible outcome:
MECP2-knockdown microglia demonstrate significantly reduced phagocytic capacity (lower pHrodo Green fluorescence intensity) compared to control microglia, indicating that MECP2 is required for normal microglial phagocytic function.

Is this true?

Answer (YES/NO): YES